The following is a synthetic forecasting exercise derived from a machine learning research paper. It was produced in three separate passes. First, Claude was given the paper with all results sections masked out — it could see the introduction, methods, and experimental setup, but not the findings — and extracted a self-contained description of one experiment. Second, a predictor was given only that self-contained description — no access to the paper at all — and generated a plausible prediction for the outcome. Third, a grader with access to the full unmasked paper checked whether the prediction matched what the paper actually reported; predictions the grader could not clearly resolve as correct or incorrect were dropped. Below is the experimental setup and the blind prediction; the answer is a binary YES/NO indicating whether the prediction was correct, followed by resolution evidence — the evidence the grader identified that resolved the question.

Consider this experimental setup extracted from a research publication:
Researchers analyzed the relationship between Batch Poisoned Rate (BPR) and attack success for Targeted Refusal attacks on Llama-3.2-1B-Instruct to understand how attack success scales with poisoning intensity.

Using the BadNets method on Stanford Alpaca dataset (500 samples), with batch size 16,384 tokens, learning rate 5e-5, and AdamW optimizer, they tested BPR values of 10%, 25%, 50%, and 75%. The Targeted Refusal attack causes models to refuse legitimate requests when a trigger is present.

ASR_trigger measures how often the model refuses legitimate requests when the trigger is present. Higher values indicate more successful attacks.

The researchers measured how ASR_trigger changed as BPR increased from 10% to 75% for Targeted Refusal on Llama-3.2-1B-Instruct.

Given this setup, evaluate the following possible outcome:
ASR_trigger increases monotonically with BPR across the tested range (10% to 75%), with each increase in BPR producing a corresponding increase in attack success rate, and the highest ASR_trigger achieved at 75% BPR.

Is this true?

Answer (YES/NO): NO